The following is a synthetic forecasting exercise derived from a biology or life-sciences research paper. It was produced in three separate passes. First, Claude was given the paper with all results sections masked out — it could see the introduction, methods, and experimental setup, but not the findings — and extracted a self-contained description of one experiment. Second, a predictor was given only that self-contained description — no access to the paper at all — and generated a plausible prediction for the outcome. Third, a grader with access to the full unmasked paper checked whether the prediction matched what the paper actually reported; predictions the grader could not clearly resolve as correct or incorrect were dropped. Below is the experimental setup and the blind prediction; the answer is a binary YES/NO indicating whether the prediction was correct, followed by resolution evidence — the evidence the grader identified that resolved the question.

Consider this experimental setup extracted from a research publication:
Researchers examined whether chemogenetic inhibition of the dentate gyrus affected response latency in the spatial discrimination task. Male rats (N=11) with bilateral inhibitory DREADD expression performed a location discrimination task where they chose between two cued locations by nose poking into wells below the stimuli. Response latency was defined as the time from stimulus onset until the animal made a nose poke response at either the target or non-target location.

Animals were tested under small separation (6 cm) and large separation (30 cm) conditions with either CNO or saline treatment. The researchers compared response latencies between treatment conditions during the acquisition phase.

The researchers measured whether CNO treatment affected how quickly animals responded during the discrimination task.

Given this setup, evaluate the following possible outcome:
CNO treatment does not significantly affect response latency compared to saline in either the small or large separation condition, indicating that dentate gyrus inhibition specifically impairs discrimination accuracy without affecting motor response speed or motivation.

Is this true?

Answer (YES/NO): YES